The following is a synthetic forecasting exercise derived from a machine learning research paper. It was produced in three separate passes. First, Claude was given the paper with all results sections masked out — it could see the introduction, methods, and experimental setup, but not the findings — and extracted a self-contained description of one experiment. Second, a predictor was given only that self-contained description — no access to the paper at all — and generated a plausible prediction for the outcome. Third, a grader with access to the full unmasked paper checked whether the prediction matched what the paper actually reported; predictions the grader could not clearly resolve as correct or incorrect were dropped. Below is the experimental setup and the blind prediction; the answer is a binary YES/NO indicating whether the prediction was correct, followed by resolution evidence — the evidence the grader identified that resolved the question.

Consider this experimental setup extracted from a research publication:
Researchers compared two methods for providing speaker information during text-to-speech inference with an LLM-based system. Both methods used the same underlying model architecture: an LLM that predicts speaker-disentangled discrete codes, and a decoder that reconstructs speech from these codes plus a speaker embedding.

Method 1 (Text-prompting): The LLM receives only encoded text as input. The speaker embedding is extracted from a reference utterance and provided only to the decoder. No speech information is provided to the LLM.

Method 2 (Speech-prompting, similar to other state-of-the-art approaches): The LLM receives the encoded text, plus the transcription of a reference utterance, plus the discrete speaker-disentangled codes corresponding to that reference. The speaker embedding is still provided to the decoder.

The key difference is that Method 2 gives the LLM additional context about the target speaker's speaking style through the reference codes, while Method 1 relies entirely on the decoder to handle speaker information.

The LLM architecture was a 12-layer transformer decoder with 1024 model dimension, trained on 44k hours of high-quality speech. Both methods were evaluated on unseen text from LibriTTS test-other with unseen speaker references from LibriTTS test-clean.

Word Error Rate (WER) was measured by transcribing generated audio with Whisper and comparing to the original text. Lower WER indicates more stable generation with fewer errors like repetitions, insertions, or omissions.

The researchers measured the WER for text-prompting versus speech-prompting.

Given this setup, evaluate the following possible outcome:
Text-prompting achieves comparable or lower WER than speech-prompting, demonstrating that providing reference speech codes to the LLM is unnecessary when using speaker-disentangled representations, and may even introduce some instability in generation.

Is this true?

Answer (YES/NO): YES